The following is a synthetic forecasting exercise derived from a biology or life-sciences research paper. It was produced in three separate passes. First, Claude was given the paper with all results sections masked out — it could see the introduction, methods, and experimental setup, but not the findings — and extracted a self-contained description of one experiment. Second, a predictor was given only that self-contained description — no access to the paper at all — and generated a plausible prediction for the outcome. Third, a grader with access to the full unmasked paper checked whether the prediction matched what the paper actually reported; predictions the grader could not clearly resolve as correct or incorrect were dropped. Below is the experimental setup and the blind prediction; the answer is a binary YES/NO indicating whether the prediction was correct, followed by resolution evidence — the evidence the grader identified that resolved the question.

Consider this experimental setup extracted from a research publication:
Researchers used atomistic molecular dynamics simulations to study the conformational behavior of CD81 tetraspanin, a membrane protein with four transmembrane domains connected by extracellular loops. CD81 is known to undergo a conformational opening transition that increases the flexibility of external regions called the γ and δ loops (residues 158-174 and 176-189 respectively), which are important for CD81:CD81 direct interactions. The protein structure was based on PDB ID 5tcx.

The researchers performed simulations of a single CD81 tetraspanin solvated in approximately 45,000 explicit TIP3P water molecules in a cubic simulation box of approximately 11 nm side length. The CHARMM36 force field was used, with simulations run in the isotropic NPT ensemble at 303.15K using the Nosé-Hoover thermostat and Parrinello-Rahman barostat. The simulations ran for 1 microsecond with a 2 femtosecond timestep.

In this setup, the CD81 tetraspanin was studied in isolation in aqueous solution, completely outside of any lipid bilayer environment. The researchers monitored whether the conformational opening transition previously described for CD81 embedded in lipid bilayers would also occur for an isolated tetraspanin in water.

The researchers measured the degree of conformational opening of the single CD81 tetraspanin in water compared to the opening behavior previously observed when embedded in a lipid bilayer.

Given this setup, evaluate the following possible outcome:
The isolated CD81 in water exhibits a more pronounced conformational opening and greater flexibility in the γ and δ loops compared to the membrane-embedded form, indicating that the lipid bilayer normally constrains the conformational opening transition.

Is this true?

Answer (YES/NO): NO